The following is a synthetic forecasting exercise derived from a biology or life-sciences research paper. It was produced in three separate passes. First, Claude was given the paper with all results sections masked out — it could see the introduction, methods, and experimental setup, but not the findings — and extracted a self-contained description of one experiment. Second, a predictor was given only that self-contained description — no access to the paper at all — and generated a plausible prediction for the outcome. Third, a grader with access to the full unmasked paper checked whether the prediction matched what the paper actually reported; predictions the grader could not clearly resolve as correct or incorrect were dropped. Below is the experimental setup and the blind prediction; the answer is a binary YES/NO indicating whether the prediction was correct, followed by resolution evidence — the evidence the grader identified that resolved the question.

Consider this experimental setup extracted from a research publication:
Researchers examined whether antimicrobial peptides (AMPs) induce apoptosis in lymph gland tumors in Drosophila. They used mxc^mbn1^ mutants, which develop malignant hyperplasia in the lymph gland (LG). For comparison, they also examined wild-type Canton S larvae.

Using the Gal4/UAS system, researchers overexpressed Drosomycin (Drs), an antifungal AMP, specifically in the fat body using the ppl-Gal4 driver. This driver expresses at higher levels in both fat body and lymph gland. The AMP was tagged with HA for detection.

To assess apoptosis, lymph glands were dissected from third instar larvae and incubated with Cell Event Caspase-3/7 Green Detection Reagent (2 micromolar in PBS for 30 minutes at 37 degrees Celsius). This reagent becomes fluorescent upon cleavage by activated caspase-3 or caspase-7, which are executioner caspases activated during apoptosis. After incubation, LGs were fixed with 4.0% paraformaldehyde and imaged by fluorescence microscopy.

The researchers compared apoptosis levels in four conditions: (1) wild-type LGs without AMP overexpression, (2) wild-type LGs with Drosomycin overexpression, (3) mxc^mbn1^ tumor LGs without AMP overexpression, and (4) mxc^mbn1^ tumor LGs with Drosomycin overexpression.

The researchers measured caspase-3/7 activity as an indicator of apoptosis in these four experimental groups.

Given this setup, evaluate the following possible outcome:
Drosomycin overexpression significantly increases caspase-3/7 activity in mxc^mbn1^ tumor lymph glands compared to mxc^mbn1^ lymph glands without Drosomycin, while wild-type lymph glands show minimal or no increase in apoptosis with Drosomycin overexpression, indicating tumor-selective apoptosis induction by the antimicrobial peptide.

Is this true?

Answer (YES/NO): YES